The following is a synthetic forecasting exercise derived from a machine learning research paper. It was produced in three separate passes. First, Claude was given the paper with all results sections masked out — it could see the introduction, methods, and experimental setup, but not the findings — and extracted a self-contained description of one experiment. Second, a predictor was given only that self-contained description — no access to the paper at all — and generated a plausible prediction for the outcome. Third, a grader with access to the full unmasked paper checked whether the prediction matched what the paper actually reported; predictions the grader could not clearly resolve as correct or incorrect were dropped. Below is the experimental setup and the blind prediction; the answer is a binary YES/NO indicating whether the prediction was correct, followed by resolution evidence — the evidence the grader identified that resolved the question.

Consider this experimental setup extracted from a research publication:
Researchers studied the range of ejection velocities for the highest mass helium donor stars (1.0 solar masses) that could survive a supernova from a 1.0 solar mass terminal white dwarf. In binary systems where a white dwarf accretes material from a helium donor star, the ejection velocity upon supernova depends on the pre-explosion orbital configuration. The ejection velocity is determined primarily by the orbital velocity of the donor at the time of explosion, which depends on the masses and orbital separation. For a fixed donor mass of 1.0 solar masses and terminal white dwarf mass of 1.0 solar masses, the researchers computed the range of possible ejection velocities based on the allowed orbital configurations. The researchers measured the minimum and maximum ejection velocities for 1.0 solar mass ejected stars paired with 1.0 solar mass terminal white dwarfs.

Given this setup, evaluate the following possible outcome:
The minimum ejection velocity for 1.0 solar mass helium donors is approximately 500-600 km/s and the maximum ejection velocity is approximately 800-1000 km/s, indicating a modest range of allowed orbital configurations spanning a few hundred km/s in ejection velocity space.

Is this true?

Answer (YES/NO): NO